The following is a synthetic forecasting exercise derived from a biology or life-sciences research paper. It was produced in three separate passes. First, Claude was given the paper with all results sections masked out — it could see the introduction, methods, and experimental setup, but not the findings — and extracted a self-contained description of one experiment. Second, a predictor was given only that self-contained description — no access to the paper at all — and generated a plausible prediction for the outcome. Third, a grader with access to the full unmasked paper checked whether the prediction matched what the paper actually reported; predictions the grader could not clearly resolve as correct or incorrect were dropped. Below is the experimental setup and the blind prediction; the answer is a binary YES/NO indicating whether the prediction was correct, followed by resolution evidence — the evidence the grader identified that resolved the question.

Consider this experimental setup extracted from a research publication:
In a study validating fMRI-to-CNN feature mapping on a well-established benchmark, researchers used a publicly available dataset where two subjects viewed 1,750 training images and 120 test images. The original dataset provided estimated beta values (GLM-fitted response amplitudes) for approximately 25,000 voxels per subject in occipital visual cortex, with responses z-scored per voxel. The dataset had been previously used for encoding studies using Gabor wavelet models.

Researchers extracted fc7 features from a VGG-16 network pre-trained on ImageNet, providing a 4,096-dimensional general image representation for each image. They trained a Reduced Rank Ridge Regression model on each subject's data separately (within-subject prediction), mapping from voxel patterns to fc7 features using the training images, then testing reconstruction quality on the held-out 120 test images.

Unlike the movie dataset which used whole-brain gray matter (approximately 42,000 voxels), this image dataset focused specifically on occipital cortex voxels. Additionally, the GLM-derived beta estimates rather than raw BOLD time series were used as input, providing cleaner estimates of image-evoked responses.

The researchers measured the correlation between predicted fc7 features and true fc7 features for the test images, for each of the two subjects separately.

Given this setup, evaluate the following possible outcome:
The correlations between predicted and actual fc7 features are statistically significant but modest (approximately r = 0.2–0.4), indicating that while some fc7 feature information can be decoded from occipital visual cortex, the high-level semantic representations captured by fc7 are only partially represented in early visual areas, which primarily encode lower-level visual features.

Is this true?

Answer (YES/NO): YES